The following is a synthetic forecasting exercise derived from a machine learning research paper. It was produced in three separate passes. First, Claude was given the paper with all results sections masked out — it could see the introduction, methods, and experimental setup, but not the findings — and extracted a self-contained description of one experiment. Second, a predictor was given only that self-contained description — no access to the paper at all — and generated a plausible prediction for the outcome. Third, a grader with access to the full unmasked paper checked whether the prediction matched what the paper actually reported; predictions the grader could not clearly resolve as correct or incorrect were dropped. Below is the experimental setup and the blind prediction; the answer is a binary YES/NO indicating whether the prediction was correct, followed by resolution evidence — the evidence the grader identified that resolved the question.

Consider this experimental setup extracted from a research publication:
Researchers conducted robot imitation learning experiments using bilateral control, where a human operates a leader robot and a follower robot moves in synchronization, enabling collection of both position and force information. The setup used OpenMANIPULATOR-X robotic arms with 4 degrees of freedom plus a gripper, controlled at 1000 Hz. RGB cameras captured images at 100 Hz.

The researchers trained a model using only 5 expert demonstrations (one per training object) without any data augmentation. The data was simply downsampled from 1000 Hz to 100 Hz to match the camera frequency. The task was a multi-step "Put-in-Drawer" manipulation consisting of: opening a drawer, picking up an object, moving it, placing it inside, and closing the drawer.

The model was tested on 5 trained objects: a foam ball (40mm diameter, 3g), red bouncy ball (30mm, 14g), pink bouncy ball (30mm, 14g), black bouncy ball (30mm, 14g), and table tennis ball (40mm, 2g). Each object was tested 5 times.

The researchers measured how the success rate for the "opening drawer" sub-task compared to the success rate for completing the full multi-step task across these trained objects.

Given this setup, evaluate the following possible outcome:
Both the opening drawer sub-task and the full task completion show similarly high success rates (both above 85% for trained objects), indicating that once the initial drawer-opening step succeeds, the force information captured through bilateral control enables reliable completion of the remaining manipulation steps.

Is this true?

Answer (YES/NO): NO